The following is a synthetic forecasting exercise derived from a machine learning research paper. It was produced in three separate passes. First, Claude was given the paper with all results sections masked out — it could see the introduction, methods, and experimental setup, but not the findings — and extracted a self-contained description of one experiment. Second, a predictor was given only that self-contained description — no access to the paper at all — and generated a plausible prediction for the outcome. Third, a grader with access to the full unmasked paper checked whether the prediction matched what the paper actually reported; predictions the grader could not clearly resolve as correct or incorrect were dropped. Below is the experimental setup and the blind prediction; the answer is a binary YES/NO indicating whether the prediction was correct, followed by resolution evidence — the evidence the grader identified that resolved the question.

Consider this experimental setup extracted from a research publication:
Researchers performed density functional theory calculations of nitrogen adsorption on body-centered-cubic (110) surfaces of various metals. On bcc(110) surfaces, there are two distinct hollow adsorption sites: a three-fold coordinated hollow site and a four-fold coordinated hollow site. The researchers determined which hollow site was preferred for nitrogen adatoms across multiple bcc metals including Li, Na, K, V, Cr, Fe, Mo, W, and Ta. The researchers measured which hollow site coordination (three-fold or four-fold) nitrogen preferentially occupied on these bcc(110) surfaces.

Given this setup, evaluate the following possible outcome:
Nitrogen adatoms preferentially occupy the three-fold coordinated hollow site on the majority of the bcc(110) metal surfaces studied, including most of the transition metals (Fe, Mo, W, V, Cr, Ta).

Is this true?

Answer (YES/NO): NO